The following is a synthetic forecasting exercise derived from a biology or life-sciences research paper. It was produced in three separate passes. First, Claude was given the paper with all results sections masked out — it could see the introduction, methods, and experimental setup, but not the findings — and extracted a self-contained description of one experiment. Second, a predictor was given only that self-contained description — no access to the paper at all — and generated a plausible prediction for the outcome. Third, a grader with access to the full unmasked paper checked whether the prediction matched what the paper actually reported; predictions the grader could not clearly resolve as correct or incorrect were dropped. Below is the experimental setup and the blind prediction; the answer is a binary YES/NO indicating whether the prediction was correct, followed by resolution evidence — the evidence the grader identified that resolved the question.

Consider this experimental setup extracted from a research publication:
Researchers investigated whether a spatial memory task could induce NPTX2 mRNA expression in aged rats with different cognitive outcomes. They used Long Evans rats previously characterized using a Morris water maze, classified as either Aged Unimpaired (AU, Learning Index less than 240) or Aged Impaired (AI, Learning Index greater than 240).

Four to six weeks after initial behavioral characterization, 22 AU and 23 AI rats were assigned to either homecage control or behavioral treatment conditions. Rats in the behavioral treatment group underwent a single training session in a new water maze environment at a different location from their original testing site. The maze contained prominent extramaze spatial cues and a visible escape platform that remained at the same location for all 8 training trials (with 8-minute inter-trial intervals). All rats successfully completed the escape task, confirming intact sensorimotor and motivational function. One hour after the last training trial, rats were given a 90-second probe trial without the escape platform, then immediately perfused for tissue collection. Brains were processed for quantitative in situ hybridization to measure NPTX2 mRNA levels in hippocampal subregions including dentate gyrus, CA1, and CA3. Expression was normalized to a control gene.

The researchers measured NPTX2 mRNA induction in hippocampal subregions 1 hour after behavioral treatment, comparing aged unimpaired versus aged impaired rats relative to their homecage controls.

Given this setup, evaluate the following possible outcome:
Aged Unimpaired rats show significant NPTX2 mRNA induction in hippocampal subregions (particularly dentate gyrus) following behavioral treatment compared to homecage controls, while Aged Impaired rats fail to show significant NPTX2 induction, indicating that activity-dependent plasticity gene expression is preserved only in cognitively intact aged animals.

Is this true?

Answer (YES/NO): YES